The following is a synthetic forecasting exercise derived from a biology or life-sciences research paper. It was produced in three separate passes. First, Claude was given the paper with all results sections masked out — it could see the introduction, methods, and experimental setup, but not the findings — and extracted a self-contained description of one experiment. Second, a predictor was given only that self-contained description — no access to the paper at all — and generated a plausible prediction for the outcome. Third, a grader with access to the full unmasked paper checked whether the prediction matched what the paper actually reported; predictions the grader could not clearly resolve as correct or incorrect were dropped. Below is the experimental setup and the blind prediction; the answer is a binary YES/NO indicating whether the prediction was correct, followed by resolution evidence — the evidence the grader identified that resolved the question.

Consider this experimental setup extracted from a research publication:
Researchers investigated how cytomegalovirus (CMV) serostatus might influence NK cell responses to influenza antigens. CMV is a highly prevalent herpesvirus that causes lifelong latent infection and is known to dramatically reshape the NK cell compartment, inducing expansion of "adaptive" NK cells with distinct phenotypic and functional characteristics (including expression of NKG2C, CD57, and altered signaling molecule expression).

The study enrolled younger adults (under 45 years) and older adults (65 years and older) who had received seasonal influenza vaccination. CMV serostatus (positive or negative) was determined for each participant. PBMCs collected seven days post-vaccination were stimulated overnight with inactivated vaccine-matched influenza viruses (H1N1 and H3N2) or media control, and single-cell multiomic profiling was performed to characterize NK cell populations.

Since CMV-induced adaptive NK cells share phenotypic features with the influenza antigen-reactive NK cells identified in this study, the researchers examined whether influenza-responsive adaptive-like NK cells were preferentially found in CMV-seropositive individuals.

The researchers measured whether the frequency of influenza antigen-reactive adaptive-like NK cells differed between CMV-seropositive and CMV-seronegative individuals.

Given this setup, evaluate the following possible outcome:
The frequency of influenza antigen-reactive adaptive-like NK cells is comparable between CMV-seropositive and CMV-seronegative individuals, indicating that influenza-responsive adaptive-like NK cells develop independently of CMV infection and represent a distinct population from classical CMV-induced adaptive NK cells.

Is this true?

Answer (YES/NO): YES